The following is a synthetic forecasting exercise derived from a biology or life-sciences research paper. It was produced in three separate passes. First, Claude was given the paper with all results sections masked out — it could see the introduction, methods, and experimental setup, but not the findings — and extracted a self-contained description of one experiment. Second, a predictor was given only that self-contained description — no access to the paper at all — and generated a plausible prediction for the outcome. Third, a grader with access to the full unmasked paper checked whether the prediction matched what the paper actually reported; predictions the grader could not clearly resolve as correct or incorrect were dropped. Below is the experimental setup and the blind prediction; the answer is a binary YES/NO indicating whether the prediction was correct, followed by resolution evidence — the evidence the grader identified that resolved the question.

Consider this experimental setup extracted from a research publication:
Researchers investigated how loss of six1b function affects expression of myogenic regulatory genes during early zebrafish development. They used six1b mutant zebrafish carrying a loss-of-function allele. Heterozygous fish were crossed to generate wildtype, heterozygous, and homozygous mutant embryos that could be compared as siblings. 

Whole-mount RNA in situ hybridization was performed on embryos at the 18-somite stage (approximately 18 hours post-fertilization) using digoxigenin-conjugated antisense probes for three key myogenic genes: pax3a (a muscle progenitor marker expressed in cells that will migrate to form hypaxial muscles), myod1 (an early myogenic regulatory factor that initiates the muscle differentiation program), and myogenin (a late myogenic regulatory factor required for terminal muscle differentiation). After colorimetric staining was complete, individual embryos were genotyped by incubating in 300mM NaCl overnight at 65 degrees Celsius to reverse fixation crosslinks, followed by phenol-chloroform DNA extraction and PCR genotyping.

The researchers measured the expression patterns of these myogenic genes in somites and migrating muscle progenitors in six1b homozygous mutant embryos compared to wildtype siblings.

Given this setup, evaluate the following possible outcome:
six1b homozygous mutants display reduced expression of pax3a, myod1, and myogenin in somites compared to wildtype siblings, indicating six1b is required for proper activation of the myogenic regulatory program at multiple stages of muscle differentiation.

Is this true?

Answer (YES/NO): NO